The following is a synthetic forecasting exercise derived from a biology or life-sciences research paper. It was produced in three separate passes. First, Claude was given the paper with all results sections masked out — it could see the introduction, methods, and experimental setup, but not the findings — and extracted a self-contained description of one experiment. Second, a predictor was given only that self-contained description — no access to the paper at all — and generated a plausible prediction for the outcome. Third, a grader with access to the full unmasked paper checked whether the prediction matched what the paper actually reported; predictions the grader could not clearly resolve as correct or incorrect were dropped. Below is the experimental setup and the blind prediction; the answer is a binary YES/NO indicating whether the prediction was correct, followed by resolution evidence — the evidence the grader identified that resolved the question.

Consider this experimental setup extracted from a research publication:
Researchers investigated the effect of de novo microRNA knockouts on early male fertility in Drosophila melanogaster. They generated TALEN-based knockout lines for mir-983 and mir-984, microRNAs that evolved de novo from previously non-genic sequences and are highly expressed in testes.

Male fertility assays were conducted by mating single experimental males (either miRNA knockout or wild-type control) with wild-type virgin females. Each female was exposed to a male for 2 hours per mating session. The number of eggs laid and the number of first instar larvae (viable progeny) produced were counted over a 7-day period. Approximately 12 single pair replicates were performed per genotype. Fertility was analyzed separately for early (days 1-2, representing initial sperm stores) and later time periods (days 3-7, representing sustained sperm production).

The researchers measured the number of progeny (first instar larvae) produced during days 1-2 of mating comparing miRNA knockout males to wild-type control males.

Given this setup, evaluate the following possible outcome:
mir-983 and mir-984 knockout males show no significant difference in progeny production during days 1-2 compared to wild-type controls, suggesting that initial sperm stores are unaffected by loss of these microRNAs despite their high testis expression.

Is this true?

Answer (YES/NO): YES